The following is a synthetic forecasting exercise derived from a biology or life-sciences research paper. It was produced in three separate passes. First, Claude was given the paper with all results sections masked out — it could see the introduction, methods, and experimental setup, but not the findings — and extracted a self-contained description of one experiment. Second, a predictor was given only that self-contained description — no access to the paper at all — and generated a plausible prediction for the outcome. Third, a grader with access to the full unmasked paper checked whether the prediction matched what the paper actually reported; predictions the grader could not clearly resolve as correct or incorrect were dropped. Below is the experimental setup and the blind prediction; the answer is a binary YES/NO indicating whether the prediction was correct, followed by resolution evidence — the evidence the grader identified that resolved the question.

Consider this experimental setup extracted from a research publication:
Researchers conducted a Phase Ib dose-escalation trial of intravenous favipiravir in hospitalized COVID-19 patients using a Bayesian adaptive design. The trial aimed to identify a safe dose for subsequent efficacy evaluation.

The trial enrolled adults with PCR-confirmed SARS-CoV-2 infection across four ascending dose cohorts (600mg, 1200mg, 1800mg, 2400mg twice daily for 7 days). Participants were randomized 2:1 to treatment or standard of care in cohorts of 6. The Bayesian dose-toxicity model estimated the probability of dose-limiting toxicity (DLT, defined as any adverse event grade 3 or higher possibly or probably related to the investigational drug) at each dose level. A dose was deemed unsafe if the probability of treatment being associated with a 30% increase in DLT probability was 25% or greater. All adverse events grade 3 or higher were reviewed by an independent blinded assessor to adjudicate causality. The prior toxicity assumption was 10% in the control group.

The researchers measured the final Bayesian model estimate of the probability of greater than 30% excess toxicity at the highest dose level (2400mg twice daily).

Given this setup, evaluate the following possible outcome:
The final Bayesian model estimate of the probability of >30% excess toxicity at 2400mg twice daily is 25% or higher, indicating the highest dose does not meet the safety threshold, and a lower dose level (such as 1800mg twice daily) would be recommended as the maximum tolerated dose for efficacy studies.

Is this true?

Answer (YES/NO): NO